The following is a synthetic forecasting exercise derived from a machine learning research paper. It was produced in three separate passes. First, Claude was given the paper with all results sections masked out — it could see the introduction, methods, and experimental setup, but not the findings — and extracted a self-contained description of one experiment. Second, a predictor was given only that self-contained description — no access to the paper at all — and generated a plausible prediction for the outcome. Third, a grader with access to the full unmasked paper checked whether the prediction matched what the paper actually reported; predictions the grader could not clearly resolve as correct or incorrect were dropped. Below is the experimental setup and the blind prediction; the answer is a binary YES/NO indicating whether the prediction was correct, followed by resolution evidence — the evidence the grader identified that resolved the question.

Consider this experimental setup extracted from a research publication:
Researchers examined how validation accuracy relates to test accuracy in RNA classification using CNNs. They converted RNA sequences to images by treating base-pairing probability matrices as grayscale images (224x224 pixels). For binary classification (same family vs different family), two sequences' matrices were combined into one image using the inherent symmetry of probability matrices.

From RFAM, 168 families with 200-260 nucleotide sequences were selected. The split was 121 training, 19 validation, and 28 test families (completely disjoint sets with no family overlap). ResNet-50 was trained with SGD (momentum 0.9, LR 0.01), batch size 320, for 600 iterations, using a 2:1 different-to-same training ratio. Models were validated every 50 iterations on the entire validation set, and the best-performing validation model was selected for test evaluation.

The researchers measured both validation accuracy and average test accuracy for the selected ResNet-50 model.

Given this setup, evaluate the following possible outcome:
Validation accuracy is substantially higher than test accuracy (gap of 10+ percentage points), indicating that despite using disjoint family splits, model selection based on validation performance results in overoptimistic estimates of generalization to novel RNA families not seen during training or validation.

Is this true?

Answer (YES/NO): NO